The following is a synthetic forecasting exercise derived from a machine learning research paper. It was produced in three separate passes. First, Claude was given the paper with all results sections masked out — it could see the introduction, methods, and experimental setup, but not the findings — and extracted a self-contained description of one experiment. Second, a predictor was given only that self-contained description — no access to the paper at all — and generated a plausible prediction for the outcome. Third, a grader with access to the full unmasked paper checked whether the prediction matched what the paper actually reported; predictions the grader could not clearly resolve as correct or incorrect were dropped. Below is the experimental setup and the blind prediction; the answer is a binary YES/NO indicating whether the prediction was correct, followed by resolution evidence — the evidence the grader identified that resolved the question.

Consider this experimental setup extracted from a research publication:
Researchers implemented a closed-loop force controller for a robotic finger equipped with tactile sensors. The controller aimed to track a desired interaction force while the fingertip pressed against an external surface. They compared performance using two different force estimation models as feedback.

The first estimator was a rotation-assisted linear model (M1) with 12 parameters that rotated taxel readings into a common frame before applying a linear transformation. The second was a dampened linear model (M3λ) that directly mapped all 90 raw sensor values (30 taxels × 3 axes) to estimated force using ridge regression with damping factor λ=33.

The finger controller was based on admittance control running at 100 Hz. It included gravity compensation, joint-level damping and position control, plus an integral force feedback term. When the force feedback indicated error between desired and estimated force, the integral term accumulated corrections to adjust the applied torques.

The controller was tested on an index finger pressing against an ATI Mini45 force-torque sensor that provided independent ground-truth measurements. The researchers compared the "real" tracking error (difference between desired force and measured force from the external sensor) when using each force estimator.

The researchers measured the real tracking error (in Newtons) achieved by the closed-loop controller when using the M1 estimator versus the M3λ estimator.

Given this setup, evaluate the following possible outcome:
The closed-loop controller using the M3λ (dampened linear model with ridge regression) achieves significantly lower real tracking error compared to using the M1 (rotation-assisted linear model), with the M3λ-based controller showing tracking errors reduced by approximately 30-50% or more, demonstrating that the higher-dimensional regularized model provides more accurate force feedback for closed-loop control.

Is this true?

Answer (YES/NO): YES